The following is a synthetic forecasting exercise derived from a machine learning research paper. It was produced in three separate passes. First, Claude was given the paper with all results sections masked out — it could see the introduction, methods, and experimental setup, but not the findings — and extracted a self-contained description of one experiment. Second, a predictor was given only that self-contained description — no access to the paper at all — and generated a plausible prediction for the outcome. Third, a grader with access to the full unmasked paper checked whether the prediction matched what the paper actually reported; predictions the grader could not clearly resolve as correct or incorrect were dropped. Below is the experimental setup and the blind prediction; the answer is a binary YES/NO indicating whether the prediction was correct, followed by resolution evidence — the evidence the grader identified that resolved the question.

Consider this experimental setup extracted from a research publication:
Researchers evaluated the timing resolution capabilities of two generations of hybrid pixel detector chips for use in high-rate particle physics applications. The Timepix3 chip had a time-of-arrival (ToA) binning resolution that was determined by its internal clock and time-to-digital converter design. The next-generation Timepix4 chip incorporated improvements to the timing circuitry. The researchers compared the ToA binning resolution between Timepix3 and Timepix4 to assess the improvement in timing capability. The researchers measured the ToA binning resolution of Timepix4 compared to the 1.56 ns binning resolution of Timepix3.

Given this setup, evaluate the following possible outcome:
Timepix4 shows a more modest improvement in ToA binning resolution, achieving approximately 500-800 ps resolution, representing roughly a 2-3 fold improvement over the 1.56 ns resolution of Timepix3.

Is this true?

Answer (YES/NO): NO